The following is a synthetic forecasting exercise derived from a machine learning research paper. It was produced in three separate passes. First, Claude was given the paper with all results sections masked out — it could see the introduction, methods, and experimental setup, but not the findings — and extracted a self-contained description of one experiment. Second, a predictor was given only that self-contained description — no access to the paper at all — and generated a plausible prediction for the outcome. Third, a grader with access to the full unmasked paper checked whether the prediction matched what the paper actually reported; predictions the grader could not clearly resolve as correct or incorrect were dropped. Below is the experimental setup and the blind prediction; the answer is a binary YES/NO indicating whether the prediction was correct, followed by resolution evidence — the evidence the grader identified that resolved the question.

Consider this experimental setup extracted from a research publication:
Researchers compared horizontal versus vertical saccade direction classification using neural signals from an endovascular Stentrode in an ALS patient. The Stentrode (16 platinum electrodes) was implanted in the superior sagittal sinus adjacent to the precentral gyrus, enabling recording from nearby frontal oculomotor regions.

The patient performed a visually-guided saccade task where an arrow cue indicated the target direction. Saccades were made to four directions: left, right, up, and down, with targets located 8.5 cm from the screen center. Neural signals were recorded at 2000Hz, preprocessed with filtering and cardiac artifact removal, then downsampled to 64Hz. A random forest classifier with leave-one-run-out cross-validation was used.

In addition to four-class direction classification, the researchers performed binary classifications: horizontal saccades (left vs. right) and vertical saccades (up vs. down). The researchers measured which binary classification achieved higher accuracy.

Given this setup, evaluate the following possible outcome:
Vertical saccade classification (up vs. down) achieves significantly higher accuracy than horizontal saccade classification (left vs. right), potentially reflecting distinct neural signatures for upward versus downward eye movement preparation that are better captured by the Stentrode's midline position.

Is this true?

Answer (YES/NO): NO